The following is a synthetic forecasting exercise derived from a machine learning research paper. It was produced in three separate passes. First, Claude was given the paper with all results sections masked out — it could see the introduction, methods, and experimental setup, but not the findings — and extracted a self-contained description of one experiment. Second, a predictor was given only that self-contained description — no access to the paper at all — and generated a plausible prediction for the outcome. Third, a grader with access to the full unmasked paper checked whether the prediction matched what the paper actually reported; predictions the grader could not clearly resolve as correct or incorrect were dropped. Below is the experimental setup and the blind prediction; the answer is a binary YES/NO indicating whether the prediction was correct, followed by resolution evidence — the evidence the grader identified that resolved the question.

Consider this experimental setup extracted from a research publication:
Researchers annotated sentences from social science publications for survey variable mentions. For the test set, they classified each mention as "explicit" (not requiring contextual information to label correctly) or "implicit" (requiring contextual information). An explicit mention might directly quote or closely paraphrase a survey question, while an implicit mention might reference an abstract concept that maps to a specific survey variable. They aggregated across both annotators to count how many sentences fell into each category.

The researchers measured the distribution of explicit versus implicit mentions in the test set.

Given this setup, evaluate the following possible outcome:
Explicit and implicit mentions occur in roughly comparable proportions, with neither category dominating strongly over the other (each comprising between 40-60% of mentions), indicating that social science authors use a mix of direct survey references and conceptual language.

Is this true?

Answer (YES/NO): NO